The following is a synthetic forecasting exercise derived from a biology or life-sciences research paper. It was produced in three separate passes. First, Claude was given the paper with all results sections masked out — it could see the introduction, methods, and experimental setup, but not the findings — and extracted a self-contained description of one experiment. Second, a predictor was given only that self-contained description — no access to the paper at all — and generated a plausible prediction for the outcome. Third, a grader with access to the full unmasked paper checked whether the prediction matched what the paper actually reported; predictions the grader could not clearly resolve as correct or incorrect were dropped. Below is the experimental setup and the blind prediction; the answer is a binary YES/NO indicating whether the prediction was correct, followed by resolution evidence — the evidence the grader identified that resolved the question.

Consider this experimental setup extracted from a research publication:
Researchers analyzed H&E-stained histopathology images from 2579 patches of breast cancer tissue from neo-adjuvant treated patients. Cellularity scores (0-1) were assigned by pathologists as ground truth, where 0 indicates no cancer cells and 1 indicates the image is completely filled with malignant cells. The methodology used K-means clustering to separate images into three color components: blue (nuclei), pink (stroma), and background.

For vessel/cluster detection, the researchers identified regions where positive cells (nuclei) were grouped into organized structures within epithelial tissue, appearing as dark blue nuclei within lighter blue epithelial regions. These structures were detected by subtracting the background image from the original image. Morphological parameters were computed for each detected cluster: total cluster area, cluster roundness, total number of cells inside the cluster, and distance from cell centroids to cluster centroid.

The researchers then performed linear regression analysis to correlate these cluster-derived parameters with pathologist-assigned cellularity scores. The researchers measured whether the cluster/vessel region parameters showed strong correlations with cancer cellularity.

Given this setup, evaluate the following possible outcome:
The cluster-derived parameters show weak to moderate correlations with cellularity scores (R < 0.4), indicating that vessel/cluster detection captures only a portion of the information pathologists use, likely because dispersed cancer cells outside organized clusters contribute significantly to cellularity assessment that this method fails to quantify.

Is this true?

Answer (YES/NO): NO